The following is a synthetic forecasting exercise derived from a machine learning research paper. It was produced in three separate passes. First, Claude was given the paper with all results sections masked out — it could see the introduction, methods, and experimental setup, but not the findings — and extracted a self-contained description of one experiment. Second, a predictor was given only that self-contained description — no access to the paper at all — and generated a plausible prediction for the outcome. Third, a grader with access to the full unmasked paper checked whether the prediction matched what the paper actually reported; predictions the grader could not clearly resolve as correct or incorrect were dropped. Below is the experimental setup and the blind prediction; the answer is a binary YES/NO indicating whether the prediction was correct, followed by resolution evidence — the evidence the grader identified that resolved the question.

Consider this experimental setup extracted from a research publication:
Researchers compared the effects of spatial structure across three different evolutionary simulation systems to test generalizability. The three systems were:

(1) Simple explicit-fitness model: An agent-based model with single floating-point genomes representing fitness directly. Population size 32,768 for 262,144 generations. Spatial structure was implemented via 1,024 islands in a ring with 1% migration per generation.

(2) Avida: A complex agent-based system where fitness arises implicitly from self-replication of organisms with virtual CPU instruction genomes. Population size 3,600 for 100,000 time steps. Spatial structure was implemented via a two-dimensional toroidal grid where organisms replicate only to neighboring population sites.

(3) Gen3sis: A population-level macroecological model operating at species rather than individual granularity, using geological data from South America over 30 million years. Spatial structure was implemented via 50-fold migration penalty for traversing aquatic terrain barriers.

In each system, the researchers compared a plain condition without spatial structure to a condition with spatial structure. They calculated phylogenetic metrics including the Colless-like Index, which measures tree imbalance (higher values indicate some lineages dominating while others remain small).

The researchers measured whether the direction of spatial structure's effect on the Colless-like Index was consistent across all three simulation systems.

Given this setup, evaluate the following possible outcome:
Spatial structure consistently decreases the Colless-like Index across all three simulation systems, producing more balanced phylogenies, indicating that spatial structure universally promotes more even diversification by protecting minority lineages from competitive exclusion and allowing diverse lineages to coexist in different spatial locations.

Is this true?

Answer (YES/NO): NO